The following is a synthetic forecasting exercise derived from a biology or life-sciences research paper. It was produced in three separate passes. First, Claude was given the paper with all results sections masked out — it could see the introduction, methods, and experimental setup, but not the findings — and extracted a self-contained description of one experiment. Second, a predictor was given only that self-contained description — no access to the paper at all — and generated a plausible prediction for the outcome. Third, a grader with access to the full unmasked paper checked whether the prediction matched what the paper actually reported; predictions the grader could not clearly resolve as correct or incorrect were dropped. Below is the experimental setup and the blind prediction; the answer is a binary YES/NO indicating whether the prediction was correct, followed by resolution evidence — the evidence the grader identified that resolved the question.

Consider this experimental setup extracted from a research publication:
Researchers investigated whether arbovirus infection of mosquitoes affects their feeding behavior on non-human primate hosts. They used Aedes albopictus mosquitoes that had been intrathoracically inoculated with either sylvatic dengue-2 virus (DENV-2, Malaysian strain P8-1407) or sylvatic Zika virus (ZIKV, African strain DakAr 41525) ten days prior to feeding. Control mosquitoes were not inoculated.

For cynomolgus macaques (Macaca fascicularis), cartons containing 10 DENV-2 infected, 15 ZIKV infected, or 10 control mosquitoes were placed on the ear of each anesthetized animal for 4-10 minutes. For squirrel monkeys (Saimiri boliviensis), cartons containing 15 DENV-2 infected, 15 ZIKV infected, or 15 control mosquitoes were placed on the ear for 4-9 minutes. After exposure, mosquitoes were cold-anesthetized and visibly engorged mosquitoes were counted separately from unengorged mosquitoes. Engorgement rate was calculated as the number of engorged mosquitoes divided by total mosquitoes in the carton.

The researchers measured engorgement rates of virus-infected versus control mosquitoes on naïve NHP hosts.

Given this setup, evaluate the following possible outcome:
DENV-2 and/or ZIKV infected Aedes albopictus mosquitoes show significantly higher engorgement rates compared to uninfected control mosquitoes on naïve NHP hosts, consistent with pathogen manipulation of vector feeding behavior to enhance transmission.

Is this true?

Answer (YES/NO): NO